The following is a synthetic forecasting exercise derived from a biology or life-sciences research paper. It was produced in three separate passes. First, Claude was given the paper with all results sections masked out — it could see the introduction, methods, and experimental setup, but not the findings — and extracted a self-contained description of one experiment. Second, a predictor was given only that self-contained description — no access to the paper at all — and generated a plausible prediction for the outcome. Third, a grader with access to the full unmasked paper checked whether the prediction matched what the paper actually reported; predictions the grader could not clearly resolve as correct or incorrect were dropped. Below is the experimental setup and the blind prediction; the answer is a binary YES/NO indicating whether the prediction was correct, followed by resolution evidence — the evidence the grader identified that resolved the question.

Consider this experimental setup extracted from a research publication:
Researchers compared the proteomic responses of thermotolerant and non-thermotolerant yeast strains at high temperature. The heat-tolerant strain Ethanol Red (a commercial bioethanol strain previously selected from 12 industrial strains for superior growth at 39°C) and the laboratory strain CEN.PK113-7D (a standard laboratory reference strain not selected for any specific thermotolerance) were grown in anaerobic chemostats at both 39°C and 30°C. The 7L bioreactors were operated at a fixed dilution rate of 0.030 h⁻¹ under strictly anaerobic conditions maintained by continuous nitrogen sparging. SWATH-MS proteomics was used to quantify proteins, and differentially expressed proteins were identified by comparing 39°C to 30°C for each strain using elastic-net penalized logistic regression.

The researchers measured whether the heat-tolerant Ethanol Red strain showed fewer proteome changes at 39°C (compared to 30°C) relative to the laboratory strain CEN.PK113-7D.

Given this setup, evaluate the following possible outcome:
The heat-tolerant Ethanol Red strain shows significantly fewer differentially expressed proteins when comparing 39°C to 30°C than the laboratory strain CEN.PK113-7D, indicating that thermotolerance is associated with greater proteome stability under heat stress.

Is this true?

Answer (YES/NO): NO